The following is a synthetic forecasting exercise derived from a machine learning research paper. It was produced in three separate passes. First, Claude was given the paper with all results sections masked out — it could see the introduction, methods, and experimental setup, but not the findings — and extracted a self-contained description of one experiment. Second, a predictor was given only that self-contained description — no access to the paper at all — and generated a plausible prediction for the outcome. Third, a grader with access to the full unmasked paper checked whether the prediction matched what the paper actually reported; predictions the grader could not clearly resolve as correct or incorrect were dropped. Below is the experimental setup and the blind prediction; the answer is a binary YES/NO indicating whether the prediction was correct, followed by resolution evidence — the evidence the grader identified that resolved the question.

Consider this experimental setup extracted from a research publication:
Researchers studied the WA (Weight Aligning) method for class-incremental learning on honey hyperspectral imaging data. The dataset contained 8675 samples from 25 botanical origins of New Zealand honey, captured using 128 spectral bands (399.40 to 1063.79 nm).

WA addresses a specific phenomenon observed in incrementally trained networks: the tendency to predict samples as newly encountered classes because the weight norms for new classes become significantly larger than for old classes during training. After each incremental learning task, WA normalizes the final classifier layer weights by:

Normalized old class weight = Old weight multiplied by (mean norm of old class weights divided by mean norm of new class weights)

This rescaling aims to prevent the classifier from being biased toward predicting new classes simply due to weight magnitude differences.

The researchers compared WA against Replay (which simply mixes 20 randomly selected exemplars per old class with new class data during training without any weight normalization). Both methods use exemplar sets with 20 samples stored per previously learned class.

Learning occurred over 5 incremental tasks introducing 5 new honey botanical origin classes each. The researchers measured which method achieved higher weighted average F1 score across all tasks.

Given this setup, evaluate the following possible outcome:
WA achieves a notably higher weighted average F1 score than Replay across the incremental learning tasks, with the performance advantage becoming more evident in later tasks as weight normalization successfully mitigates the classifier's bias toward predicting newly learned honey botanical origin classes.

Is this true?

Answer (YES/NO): NO